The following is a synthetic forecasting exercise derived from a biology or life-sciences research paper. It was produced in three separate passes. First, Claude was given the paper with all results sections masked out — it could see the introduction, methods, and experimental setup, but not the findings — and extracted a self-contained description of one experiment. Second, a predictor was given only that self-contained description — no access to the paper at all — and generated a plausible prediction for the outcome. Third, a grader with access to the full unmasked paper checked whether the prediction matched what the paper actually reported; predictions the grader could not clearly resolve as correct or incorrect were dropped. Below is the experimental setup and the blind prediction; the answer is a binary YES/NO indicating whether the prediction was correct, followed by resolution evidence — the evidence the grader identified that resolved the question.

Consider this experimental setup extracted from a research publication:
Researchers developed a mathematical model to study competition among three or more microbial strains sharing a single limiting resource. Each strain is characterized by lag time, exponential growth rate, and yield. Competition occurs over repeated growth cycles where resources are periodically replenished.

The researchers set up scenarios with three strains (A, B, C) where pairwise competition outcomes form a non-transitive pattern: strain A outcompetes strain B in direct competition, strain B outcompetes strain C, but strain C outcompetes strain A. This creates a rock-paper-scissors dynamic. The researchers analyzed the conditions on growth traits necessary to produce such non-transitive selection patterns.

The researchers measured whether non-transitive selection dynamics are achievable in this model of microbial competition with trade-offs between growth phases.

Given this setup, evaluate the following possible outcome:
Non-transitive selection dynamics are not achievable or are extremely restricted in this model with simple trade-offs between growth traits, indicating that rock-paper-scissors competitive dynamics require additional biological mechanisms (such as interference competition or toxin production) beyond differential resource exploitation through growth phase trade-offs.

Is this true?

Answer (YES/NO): NO